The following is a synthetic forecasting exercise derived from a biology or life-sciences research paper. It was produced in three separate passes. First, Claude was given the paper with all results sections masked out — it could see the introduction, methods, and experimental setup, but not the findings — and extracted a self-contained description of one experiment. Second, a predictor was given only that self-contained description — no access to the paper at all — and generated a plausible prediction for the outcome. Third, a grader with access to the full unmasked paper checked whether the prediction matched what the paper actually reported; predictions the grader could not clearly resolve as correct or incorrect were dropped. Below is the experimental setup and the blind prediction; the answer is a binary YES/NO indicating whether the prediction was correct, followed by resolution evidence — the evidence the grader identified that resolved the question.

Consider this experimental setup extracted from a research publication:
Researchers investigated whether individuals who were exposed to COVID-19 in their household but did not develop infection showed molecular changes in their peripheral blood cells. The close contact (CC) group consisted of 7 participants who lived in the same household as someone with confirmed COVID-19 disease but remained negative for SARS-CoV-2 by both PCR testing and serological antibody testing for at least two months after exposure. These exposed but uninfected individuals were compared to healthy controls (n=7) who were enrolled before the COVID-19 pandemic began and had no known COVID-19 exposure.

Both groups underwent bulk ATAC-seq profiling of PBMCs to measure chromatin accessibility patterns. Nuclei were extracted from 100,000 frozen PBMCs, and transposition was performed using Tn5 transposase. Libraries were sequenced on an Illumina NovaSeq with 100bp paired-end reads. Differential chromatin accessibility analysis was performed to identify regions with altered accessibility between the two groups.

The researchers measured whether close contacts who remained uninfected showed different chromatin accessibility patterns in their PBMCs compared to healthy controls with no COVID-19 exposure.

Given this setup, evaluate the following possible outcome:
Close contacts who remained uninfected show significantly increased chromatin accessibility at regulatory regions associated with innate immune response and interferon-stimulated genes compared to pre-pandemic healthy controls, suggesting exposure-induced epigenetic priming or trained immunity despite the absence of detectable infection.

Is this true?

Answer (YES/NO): NO